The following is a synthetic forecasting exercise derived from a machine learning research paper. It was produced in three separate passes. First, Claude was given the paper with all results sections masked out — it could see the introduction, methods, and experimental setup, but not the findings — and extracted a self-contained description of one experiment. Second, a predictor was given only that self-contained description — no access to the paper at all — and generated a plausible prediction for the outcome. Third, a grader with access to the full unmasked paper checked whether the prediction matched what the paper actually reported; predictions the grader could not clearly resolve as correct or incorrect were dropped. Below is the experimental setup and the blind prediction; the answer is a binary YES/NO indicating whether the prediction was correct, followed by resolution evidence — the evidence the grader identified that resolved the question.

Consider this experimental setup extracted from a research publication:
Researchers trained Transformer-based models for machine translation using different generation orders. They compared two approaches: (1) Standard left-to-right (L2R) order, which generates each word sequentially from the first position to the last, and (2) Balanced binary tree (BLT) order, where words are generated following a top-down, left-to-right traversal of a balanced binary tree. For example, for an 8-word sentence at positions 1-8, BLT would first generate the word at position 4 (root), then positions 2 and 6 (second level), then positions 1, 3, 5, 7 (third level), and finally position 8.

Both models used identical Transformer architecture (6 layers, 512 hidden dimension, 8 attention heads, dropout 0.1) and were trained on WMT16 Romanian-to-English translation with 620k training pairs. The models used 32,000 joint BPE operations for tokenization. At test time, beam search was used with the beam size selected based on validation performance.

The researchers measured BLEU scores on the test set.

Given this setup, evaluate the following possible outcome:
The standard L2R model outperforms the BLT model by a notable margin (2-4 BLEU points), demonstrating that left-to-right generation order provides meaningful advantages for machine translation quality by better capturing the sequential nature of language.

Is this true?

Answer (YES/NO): NO